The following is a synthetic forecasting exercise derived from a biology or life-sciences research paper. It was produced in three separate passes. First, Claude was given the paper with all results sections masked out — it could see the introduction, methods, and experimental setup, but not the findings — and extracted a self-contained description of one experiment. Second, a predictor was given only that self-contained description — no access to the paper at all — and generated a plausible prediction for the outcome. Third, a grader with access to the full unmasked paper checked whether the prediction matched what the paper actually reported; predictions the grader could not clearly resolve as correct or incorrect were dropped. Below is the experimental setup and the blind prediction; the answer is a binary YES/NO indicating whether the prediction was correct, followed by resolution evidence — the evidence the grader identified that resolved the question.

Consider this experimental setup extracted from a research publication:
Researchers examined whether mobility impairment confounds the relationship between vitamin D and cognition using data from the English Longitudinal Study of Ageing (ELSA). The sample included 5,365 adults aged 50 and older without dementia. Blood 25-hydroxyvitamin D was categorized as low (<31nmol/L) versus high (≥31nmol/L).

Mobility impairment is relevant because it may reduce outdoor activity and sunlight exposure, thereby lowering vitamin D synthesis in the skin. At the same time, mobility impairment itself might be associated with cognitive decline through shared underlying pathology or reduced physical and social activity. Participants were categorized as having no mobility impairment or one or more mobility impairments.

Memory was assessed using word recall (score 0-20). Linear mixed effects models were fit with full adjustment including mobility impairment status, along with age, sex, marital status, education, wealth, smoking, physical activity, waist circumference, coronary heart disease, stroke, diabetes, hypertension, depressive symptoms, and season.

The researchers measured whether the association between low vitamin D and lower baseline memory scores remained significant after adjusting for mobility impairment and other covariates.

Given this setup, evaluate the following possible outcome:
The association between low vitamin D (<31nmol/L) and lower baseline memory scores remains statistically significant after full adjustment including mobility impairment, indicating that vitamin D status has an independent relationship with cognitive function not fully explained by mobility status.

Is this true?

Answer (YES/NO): YES